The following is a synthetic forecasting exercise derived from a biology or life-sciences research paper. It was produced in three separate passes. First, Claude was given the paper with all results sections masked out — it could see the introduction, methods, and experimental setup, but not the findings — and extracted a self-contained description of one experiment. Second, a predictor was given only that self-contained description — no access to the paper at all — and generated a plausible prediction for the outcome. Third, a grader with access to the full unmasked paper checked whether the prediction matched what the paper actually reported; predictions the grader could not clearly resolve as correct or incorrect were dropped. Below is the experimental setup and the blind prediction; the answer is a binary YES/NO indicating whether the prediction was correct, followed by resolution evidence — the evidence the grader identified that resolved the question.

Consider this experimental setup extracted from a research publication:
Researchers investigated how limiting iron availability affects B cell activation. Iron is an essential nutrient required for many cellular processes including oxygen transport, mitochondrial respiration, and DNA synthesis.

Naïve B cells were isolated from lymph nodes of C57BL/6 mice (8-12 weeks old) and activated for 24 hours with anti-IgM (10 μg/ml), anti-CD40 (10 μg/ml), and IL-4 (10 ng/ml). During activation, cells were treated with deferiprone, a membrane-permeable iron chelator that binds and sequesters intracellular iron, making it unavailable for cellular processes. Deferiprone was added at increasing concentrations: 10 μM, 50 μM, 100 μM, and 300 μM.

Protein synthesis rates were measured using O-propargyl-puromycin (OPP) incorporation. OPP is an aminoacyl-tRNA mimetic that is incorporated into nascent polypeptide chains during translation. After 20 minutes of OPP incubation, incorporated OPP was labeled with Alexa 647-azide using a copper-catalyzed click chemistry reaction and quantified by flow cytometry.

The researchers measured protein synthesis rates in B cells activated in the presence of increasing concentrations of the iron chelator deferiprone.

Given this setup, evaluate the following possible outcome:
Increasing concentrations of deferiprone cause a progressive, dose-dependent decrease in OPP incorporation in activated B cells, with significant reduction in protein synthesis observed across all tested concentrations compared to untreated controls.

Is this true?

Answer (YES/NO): NO